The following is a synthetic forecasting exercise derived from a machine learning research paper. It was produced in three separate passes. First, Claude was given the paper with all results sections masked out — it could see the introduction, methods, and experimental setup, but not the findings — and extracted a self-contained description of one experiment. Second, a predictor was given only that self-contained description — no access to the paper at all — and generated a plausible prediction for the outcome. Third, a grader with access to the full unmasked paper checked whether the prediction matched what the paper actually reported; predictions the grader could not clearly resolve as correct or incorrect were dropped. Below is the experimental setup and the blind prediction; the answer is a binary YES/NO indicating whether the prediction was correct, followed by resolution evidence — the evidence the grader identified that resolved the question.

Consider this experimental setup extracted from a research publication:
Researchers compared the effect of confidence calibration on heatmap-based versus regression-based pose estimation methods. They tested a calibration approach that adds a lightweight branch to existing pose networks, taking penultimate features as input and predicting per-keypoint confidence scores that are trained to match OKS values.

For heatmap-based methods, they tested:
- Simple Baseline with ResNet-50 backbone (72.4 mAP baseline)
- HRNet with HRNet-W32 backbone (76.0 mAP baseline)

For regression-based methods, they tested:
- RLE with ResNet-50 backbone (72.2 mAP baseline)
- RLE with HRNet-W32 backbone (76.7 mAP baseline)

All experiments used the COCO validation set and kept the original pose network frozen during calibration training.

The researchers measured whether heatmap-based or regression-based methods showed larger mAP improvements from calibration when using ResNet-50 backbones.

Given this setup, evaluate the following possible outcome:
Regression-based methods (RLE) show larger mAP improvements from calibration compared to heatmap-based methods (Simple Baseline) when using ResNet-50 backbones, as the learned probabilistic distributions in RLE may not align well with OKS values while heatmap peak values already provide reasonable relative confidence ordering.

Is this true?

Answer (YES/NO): YES